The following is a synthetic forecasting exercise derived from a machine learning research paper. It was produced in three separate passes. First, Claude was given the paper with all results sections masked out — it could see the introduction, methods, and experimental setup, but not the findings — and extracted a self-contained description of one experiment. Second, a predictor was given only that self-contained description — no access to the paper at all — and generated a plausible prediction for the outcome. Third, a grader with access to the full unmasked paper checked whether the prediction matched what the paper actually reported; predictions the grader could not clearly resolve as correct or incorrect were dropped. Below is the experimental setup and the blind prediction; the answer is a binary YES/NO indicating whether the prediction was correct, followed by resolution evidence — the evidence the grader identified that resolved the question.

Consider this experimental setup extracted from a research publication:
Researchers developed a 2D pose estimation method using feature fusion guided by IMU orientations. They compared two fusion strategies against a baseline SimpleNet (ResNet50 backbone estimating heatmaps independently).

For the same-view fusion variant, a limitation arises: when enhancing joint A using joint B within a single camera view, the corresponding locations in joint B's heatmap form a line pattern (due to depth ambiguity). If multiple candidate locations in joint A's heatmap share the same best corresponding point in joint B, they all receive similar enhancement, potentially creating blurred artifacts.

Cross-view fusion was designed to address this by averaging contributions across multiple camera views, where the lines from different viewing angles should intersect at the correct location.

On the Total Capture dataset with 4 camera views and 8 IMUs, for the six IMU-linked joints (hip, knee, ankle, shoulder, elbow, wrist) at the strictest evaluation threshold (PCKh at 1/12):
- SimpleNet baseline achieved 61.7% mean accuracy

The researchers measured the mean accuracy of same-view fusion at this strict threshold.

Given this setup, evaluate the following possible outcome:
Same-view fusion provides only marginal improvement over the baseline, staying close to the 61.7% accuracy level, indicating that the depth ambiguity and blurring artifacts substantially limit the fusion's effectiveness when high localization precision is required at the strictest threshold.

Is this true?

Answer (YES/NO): NO